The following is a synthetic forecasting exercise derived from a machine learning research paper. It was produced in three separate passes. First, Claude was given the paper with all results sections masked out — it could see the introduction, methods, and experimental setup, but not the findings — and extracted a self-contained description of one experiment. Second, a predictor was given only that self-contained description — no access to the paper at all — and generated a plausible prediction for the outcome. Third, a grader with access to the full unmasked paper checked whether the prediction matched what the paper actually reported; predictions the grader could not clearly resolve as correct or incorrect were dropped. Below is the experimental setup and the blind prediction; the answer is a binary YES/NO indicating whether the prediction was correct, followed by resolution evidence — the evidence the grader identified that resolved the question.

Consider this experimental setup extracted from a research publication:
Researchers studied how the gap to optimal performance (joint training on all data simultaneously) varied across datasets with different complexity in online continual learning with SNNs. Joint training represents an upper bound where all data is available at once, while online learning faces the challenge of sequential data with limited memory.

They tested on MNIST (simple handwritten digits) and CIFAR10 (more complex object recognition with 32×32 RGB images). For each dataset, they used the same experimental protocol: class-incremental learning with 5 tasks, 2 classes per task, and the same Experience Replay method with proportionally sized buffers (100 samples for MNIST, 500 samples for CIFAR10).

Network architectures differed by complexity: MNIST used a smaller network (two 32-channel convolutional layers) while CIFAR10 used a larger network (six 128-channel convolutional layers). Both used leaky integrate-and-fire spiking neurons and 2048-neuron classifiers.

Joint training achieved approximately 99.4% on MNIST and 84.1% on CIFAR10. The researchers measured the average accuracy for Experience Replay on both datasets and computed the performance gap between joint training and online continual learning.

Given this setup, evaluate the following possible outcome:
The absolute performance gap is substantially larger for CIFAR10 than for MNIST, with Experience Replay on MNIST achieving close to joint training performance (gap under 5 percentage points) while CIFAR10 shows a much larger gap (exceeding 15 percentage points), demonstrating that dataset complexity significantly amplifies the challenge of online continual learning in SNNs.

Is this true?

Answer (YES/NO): NO